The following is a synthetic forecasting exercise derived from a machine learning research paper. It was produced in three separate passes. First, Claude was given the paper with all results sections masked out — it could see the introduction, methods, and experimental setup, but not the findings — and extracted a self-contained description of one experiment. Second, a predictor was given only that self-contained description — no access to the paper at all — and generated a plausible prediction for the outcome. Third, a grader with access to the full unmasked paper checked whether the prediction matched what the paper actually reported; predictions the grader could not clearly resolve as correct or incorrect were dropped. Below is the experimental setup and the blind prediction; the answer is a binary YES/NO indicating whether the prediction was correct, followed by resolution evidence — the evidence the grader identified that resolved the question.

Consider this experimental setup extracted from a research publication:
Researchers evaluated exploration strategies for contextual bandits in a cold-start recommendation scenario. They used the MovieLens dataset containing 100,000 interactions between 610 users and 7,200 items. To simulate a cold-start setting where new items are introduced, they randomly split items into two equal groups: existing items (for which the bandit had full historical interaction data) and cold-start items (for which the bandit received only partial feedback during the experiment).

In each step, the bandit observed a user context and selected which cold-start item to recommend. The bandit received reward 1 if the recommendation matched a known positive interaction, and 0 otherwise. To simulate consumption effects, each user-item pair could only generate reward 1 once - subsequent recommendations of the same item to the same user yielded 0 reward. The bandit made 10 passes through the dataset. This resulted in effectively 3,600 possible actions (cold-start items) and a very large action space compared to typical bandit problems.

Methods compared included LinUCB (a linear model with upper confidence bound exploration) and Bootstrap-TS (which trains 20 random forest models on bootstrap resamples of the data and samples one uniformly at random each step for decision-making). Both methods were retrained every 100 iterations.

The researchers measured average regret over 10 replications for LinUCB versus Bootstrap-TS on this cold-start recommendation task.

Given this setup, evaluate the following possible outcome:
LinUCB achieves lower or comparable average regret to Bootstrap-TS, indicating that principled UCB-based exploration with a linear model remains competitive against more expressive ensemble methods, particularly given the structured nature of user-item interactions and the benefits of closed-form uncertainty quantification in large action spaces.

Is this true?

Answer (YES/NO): YES